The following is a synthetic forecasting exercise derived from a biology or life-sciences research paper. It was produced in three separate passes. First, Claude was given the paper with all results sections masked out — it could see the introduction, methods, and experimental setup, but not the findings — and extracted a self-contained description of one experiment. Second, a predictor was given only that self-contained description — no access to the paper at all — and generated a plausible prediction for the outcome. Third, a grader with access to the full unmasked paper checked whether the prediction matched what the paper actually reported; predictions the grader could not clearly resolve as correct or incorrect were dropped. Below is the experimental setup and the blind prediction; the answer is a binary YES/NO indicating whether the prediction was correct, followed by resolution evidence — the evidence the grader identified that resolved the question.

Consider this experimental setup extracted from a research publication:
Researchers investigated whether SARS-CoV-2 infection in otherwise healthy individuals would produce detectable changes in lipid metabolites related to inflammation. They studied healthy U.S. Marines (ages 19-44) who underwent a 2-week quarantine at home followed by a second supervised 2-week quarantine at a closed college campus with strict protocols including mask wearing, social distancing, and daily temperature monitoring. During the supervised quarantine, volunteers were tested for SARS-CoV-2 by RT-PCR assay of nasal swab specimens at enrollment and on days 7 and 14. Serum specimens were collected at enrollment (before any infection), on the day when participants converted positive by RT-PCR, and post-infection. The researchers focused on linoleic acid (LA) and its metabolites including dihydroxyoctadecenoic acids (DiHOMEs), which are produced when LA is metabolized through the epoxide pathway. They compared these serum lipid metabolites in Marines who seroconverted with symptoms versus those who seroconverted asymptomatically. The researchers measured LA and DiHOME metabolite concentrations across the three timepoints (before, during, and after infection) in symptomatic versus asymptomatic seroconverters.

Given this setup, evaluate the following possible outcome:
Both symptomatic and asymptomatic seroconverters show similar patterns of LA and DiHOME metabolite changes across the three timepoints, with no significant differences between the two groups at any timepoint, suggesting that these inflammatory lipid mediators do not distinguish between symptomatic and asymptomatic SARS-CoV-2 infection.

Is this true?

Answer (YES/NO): NO